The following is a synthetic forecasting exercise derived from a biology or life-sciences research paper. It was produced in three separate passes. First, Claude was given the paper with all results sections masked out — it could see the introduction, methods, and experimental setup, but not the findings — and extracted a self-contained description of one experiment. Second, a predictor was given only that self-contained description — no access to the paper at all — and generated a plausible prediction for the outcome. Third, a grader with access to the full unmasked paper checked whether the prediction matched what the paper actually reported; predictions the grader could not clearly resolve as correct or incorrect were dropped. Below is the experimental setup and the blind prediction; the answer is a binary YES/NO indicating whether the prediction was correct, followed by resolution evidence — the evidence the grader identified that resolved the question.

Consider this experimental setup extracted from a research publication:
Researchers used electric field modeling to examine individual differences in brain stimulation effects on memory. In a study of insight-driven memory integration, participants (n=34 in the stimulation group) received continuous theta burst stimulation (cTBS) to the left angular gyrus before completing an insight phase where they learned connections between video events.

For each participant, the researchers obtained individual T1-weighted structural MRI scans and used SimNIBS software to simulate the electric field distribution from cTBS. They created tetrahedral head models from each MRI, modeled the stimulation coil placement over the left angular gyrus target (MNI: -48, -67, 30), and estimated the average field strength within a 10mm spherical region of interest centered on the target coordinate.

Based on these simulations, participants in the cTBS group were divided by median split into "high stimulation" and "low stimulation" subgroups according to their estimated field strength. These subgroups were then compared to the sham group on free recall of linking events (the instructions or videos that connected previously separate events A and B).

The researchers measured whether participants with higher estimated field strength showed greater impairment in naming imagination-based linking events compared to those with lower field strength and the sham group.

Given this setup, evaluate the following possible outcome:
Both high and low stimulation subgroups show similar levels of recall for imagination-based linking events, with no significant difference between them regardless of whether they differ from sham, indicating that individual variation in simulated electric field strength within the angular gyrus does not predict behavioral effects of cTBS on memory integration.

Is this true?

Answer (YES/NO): NO